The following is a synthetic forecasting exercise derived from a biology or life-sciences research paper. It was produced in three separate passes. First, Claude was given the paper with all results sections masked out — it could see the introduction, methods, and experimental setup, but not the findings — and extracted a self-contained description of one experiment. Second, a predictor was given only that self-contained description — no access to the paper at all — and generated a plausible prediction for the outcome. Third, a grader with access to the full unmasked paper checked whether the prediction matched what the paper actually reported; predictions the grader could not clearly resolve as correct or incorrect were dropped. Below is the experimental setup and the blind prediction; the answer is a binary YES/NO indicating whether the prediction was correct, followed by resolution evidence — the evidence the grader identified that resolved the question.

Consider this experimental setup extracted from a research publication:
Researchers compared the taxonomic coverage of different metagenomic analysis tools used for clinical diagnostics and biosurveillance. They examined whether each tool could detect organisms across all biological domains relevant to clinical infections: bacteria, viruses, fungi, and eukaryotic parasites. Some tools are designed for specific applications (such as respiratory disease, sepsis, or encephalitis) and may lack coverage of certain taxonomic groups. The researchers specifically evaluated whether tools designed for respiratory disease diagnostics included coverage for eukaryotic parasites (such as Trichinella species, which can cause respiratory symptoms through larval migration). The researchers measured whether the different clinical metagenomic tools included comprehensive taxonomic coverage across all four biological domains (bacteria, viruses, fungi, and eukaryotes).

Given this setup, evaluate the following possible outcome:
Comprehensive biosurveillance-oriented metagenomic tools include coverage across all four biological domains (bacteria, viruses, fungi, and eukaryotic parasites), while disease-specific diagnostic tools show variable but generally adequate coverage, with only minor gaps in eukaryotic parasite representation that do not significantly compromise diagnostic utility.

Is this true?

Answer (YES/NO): NO